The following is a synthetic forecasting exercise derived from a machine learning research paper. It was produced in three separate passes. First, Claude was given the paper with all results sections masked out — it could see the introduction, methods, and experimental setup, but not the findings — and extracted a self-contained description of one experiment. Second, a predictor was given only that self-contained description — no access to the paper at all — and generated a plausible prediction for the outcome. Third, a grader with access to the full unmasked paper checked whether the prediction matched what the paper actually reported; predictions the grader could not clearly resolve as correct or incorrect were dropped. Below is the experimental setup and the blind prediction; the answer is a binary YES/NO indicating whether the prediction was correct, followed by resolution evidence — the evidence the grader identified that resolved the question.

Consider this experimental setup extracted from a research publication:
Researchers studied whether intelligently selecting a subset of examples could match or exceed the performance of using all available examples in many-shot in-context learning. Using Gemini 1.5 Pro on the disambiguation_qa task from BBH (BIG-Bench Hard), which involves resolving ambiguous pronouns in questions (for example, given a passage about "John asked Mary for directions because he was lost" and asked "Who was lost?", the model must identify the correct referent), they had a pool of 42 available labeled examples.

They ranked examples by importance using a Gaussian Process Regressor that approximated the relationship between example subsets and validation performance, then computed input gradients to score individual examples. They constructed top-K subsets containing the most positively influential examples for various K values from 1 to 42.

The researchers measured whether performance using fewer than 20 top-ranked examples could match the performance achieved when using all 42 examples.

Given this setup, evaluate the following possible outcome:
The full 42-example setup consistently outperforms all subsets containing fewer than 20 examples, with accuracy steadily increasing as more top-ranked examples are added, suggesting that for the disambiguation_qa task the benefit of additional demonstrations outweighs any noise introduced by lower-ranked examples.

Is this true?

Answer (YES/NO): NO